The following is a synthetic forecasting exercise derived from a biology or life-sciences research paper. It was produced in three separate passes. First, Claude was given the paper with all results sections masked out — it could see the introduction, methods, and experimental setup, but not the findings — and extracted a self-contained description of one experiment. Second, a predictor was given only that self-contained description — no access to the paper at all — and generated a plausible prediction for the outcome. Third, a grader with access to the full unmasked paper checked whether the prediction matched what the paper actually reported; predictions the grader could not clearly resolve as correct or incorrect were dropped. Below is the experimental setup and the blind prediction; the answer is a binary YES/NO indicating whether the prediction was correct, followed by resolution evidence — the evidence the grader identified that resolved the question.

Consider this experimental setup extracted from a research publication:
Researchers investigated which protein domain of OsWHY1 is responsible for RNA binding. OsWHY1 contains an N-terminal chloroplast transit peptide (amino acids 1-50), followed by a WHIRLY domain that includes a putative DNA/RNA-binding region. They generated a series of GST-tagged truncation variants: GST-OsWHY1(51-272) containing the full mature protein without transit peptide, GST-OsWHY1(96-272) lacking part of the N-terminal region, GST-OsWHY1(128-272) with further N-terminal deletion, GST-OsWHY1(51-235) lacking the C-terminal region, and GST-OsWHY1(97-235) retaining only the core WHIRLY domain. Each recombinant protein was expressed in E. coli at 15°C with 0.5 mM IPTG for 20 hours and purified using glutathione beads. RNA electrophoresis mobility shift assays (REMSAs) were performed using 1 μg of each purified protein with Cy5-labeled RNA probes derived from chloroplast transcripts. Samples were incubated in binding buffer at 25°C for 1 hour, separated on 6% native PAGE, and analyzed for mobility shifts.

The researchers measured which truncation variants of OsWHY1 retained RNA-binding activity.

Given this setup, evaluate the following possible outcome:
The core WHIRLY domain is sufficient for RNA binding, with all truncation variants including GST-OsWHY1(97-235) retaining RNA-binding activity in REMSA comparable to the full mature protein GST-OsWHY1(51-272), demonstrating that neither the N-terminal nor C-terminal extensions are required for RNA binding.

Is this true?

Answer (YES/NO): NO